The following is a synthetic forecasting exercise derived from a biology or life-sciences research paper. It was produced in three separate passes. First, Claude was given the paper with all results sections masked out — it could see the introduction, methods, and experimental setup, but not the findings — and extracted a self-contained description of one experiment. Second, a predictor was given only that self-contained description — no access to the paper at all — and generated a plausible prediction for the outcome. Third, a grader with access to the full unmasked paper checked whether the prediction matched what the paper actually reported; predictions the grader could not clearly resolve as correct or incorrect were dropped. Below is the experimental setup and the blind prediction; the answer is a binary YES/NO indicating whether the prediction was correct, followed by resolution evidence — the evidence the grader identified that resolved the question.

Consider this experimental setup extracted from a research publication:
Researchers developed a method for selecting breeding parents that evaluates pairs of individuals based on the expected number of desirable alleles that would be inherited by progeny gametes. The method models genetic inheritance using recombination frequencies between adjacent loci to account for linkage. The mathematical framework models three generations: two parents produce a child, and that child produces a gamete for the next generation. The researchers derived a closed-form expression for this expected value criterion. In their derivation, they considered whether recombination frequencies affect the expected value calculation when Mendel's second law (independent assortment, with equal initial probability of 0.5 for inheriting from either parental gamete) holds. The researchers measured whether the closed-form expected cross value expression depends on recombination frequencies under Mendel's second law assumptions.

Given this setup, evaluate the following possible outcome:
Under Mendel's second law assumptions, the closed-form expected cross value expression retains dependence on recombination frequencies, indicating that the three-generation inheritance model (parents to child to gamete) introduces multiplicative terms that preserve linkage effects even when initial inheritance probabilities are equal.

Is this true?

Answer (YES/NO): NO